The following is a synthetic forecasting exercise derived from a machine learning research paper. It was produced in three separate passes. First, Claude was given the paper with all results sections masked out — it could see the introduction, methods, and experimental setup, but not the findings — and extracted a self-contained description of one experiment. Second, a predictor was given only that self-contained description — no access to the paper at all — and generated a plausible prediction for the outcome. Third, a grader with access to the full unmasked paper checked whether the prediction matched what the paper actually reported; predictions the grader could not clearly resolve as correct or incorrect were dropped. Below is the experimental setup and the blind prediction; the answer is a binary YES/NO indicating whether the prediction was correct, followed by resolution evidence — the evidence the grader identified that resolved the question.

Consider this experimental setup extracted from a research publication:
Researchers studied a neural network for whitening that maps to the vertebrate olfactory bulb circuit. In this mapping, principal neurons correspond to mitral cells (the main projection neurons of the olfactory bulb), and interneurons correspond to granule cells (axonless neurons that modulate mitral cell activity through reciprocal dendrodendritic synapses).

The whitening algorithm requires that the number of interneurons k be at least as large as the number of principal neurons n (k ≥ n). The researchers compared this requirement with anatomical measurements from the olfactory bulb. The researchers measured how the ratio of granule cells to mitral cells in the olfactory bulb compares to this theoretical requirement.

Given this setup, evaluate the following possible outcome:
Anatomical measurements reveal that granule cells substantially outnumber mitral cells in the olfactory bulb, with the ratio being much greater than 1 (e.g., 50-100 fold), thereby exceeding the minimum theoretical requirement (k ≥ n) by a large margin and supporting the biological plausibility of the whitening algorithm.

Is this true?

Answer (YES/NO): YES